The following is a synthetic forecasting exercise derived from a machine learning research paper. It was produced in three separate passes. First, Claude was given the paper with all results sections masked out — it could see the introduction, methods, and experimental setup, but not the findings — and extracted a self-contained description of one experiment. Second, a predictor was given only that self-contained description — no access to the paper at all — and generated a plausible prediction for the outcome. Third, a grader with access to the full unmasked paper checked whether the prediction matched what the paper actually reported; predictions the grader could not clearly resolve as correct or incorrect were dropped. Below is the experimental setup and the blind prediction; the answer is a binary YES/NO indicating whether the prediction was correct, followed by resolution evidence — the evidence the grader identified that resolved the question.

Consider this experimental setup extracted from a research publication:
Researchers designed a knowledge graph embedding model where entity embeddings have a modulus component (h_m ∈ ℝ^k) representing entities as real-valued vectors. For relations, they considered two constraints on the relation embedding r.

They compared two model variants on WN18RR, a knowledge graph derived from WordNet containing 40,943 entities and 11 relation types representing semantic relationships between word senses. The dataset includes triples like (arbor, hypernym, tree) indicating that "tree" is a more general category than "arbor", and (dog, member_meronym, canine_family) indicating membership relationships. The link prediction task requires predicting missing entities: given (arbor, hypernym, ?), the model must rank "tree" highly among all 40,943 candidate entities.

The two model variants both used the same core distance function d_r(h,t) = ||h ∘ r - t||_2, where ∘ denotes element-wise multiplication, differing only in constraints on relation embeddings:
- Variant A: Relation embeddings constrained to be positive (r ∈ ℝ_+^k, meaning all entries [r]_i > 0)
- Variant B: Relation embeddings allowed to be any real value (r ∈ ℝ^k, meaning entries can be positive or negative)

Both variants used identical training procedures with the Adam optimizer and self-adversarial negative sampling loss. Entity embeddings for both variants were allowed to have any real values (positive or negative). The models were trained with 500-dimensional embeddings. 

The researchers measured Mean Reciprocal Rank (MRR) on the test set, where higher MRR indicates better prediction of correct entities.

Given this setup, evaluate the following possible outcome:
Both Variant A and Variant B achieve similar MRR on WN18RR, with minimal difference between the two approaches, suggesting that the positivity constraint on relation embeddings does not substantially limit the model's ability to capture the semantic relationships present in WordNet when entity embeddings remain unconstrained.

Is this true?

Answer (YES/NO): NO